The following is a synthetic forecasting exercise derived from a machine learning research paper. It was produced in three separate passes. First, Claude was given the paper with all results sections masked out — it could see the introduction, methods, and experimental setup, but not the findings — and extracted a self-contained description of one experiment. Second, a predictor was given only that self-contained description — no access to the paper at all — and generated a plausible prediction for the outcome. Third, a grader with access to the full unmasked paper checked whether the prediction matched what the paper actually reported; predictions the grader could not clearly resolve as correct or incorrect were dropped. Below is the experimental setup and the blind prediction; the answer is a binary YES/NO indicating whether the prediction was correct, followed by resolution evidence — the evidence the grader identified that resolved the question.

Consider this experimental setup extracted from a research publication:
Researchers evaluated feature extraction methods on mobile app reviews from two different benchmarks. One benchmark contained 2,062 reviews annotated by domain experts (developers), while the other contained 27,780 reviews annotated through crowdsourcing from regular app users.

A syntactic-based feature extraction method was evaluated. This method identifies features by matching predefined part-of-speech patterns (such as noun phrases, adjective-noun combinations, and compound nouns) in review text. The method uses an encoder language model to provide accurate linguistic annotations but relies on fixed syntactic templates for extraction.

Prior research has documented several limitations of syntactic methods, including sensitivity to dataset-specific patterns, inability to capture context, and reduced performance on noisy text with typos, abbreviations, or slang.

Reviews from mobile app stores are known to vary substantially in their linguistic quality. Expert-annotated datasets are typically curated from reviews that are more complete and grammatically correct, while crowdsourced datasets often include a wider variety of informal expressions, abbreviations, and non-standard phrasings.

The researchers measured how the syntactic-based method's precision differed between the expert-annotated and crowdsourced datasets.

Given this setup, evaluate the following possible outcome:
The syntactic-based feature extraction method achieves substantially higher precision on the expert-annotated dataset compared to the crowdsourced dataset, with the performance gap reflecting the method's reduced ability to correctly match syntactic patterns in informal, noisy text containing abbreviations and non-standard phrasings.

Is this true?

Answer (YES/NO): NO